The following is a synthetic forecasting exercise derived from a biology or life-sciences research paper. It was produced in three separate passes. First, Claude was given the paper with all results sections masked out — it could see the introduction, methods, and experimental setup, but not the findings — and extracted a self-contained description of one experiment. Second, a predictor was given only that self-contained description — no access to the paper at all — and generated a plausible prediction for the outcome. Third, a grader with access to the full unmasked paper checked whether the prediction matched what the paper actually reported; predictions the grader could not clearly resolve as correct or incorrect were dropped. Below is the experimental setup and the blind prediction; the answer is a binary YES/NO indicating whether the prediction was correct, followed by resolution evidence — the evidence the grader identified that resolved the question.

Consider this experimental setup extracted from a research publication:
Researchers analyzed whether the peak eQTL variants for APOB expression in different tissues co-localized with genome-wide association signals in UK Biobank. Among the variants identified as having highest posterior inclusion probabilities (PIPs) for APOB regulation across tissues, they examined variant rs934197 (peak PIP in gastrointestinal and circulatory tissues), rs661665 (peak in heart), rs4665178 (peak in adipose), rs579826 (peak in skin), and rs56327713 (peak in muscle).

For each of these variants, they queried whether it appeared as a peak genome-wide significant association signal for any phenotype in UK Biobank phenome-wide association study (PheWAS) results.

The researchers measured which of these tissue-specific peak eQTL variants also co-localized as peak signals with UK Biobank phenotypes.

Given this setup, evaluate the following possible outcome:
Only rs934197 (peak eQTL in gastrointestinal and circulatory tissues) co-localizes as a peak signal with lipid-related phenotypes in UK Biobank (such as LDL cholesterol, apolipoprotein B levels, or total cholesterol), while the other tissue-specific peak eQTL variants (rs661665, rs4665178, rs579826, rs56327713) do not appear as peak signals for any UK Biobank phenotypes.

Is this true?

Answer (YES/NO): YES